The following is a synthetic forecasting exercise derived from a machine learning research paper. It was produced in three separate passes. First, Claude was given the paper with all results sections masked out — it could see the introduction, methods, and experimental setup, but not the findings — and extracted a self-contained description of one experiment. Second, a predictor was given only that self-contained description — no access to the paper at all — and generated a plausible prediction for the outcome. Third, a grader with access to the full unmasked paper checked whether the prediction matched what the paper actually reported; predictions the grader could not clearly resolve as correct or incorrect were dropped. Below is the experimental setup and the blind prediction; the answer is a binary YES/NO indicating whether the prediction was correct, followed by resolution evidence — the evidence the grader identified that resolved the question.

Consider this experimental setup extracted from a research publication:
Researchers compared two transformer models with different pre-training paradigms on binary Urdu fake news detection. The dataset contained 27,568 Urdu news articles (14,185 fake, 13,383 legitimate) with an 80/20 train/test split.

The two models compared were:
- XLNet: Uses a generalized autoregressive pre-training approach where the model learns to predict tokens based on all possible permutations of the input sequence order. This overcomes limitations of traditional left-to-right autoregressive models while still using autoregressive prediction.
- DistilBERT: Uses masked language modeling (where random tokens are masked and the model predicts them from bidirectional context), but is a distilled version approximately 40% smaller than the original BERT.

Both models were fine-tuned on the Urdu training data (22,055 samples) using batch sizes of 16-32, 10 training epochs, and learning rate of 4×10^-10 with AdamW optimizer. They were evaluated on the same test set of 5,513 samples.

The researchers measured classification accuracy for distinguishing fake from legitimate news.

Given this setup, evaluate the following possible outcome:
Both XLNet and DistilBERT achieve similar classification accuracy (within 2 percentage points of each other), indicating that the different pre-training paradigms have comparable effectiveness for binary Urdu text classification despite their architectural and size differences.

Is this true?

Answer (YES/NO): YES